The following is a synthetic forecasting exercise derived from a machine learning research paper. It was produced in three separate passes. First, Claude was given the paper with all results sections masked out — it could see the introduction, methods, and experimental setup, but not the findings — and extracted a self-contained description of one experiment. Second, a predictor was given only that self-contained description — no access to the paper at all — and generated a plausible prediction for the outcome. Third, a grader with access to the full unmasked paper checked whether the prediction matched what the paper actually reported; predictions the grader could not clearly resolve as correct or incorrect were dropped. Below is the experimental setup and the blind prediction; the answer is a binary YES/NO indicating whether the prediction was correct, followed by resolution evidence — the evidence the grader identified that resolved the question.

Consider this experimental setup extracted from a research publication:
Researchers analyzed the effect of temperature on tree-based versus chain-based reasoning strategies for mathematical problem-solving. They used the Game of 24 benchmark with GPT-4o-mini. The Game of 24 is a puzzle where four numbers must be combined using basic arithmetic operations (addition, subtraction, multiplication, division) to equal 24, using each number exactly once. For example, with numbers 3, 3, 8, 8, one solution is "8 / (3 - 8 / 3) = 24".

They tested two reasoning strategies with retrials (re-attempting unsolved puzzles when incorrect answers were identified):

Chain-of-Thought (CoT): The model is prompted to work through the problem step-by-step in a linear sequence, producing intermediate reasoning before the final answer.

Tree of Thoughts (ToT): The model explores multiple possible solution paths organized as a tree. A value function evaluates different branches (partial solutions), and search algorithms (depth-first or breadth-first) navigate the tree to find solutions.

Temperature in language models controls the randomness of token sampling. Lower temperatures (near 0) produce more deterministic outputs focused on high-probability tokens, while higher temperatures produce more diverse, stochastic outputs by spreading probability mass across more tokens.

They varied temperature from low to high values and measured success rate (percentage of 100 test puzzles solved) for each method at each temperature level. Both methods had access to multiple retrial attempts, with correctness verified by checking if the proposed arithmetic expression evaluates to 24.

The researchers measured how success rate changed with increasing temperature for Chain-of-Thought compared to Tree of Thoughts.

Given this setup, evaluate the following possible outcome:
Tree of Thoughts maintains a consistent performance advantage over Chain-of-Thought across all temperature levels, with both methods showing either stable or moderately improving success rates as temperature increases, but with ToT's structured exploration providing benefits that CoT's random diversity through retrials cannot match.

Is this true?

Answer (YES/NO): NO